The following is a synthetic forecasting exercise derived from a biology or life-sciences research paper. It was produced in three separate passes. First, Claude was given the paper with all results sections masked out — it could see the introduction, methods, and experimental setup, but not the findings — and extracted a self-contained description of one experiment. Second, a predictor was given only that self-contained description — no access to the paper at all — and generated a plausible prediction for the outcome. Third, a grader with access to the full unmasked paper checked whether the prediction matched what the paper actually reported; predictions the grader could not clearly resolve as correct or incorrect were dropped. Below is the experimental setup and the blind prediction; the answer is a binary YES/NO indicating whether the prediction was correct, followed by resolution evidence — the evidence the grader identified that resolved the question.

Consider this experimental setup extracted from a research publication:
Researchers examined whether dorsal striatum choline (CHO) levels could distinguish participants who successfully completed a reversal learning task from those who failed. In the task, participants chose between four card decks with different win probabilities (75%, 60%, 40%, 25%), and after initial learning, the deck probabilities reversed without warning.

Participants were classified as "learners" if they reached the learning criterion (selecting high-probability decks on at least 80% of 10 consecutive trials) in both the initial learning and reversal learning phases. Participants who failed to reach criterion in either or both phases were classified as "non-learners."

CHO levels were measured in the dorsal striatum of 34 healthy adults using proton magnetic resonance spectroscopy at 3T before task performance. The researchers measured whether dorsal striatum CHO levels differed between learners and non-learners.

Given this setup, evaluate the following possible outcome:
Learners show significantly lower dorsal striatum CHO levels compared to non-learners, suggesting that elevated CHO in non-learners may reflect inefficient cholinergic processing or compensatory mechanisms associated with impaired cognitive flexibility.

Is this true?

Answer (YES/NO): NO